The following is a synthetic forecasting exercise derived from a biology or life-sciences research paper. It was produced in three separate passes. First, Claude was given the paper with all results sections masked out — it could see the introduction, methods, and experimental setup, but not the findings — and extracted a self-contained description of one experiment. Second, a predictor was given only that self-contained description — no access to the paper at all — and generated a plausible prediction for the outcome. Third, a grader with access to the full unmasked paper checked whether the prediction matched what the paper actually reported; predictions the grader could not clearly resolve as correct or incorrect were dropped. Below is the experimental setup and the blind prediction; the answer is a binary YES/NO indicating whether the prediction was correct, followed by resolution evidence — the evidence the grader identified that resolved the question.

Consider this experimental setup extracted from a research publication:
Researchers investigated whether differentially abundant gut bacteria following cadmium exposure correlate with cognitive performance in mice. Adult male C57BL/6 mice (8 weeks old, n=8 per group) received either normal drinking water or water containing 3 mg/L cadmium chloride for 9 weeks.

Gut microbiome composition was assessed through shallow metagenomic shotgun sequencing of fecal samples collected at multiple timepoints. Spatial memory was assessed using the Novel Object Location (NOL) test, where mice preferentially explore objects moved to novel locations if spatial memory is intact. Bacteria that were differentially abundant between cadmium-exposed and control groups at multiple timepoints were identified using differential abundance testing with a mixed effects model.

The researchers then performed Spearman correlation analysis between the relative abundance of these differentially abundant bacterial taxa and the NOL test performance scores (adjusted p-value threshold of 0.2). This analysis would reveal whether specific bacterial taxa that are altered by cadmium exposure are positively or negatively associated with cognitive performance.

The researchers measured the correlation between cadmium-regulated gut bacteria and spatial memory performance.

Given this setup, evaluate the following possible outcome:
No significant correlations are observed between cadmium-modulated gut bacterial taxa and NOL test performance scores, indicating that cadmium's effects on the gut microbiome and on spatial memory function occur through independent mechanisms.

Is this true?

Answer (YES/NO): NO